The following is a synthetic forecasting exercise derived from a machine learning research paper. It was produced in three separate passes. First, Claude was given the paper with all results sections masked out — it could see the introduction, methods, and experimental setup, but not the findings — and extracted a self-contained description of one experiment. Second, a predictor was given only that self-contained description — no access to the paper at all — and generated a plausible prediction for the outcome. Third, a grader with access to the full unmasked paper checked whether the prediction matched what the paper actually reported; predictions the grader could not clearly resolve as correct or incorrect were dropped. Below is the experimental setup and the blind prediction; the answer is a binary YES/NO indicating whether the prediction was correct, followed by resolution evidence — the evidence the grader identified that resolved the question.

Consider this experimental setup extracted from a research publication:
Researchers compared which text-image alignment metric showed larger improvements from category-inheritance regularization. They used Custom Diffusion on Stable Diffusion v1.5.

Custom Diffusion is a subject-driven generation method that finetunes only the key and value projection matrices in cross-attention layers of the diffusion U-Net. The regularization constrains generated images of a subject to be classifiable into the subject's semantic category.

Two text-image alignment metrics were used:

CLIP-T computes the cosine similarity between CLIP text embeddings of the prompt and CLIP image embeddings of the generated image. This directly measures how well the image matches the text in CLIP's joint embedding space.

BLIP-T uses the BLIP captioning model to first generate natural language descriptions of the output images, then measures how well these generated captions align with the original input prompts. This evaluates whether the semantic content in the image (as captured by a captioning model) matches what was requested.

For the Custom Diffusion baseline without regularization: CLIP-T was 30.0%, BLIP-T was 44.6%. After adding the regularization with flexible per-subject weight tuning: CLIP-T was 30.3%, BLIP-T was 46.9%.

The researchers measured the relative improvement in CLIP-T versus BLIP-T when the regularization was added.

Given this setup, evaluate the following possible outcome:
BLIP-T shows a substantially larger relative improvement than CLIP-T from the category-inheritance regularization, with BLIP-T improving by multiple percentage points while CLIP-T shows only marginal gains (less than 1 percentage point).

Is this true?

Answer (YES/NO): YES